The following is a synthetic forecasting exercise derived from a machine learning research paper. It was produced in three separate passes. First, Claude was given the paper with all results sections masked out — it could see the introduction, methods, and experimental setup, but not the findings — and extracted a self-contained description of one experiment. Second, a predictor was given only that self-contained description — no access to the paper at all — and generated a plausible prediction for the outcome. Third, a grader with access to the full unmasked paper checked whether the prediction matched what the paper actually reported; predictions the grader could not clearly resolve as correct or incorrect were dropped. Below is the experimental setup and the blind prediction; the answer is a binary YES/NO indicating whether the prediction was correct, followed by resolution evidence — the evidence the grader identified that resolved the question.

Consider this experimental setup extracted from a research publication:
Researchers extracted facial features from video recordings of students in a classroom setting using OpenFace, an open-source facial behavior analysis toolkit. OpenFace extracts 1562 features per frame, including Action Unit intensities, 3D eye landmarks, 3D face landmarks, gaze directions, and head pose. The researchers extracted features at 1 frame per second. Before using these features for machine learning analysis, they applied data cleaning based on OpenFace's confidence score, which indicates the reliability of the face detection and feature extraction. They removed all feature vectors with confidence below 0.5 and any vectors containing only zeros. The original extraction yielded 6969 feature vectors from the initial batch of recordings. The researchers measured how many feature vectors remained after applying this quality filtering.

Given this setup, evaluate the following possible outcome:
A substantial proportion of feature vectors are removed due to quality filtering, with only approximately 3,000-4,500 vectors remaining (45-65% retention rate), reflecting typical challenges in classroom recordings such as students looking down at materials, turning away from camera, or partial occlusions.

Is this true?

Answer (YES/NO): NO